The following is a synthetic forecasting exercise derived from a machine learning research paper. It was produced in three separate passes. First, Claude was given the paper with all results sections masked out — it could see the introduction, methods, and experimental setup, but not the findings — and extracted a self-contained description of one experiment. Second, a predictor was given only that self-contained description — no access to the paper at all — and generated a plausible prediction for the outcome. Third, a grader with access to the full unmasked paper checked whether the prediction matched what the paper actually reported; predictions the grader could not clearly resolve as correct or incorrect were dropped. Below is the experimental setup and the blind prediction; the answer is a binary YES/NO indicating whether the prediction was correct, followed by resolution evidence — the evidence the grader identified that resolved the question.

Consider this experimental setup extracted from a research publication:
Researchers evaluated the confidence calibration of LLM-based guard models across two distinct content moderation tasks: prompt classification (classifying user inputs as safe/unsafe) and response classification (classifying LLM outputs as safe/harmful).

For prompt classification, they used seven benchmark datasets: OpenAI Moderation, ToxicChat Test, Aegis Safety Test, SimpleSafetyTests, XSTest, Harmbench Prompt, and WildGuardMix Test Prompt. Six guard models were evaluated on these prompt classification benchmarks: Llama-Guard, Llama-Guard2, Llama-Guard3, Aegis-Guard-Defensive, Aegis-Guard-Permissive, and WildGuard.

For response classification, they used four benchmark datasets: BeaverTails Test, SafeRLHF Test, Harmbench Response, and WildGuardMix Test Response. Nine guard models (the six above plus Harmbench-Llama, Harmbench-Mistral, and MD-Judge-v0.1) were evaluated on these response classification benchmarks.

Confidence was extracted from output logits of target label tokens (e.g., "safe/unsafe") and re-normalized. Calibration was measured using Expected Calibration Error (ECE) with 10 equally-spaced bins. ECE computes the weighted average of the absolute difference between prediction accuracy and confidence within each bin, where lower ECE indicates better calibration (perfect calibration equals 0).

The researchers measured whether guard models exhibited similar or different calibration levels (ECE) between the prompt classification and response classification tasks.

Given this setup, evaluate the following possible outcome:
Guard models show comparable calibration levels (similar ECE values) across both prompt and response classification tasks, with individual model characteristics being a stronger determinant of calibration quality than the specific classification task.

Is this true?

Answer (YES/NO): NO